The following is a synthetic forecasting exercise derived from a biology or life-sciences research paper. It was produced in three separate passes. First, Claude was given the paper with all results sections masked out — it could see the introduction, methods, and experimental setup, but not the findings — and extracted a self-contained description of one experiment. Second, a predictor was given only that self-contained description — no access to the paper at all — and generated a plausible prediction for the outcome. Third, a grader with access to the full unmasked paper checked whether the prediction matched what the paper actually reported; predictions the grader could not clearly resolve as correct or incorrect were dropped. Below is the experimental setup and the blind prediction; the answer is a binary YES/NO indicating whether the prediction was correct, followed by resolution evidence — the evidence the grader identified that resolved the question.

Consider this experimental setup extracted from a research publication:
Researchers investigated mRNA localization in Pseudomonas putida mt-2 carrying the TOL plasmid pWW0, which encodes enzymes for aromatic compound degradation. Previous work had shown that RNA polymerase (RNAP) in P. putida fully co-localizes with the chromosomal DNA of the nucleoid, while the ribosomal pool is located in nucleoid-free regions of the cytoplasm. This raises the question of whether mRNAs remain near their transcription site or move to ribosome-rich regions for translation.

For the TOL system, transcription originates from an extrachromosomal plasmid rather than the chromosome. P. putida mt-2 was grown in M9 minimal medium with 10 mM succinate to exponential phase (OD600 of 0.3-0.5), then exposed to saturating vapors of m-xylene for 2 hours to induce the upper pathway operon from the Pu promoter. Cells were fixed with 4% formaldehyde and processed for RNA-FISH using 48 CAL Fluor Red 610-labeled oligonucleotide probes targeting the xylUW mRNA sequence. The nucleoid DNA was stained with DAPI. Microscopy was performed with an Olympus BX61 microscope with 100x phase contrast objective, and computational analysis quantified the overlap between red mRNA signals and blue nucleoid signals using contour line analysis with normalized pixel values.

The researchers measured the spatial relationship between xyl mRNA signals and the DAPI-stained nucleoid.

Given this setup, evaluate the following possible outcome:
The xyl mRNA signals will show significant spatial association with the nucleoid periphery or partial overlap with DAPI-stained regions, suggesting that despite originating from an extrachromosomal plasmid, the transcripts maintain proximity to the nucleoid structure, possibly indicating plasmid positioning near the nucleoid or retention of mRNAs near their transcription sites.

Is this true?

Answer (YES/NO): NO